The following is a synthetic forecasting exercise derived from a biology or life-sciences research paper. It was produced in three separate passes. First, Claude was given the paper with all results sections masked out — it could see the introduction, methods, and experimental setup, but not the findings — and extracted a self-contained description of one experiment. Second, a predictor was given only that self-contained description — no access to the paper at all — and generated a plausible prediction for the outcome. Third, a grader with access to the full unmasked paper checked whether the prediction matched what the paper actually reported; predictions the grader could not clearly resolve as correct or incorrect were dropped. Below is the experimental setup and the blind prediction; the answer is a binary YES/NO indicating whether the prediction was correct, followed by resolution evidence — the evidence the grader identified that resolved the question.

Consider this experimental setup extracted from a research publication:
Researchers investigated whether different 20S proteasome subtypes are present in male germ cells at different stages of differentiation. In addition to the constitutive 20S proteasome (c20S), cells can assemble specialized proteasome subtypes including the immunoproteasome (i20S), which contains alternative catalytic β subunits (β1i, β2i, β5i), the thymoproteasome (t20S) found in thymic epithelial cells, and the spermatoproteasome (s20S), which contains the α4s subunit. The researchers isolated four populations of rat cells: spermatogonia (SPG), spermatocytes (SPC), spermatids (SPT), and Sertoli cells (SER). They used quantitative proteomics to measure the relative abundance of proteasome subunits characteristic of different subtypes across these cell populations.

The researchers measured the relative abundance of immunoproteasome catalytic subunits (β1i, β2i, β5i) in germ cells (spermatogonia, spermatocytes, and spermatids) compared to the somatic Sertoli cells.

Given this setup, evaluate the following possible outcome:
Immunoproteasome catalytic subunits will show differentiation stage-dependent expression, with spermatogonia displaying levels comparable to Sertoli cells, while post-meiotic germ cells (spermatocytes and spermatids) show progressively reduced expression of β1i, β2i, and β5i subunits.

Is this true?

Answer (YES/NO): NO